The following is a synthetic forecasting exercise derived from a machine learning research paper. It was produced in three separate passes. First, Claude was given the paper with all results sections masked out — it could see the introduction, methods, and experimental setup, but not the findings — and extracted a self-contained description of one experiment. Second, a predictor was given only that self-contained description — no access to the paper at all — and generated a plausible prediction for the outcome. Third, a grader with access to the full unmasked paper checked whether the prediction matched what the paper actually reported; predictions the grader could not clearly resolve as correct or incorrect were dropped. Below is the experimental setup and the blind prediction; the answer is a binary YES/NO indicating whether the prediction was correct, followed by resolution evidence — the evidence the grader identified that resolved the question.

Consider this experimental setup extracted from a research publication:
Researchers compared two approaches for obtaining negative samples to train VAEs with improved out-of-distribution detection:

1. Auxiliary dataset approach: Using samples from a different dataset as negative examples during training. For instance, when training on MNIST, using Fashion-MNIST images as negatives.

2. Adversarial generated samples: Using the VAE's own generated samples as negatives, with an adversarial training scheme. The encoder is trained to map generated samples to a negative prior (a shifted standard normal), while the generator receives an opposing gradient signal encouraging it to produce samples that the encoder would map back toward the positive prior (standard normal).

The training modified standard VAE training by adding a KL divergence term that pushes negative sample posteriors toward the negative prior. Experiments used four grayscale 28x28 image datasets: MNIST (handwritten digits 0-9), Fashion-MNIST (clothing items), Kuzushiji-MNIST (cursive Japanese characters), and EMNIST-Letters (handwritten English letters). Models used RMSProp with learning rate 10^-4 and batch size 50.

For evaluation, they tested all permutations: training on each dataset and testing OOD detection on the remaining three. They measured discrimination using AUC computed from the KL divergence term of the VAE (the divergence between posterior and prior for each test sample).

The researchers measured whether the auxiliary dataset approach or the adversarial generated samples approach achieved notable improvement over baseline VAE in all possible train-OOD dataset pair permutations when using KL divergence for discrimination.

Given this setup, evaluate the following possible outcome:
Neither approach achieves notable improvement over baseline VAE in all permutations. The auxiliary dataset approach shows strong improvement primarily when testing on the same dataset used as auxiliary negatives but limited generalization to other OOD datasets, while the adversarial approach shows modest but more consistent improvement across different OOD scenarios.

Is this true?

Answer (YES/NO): NO